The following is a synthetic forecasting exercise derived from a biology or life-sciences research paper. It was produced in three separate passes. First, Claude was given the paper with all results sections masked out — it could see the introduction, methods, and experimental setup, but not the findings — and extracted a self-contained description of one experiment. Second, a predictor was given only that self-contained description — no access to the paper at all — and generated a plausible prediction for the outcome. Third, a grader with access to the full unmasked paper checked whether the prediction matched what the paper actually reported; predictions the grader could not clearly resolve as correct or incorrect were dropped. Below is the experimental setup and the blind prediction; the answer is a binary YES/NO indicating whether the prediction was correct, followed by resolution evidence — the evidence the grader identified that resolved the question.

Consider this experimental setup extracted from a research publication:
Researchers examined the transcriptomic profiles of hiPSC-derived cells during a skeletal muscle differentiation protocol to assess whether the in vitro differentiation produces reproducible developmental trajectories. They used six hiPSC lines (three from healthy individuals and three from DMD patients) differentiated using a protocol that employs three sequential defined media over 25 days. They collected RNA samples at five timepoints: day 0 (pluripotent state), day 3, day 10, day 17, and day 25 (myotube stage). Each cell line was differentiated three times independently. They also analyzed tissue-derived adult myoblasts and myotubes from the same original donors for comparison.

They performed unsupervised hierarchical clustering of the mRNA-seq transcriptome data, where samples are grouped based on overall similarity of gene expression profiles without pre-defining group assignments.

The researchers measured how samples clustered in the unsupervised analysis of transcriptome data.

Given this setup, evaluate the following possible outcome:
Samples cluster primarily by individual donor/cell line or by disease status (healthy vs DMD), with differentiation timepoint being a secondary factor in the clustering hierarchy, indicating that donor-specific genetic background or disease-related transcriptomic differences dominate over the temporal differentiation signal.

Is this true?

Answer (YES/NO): NO